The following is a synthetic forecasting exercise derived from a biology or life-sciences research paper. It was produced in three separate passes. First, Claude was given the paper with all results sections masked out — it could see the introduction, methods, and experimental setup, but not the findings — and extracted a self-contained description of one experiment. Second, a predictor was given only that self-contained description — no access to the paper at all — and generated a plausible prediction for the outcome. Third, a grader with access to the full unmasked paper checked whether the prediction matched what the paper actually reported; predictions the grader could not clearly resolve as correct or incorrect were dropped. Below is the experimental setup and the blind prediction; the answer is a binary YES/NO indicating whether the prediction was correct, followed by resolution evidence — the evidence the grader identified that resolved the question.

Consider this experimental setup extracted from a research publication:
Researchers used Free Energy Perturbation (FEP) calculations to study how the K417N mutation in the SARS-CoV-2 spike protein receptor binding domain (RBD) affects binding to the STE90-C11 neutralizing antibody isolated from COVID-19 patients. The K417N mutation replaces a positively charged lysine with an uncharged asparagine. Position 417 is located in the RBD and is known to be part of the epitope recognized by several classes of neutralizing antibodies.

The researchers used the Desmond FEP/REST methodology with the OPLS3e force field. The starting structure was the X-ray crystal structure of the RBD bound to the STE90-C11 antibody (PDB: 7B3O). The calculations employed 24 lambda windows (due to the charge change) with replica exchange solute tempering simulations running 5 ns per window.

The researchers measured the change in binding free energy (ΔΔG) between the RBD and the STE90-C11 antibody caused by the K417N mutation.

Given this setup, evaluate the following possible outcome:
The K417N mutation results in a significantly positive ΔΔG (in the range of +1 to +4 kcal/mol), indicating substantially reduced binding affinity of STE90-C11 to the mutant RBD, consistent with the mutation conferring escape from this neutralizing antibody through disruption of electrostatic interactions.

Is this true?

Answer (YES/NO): NO